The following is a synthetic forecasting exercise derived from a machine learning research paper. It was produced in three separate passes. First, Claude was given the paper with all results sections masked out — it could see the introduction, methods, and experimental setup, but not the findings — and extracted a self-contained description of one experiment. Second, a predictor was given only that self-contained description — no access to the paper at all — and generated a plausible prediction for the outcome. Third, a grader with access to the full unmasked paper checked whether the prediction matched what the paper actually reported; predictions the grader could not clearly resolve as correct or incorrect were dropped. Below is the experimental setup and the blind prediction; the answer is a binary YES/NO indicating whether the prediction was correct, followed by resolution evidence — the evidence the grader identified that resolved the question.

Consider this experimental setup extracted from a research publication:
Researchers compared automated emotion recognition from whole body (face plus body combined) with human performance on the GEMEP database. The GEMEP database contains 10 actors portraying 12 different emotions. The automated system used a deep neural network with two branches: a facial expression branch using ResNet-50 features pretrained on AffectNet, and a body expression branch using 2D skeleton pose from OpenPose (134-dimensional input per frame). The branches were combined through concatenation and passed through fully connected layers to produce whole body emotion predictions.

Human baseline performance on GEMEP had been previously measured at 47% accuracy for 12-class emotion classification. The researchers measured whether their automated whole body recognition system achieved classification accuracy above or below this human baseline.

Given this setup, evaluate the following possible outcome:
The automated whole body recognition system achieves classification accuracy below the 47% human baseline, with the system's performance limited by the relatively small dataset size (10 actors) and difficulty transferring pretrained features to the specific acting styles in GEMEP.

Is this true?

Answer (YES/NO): NO